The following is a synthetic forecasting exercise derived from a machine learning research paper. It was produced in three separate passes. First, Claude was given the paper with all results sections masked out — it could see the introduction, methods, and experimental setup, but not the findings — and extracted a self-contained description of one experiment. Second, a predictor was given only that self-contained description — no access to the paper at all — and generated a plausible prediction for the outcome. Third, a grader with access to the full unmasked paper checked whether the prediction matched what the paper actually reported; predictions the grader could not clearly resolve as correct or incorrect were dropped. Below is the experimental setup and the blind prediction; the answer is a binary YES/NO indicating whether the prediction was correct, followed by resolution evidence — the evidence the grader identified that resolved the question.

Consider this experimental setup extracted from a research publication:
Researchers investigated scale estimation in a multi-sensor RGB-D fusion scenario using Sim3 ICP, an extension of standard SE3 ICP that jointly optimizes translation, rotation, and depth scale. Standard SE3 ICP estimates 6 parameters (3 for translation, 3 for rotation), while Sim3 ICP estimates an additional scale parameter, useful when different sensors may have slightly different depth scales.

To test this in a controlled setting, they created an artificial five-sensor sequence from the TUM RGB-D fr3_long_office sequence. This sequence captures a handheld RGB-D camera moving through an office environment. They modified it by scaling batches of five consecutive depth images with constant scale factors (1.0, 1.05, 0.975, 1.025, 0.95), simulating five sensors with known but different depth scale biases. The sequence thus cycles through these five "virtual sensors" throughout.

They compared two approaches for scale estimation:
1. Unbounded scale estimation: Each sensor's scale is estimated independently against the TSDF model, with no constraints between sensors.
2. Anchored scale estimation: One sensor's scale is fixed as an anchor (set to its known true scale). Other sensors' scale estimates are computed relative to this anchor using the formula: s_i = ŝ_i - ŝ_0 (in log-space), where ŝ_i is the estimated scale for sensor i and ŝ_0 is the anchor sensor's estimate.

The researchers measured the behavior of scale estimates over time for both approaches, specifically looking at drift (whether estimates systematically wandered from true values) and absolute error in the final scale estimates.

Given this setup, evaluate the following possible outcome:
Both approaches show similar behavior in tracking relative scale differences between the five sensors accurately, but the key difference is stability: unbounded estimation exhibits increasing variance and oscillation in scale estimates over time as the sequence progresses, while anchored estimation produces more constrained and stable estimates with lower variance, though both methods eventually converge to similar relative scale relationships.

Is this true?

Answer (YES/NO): NO